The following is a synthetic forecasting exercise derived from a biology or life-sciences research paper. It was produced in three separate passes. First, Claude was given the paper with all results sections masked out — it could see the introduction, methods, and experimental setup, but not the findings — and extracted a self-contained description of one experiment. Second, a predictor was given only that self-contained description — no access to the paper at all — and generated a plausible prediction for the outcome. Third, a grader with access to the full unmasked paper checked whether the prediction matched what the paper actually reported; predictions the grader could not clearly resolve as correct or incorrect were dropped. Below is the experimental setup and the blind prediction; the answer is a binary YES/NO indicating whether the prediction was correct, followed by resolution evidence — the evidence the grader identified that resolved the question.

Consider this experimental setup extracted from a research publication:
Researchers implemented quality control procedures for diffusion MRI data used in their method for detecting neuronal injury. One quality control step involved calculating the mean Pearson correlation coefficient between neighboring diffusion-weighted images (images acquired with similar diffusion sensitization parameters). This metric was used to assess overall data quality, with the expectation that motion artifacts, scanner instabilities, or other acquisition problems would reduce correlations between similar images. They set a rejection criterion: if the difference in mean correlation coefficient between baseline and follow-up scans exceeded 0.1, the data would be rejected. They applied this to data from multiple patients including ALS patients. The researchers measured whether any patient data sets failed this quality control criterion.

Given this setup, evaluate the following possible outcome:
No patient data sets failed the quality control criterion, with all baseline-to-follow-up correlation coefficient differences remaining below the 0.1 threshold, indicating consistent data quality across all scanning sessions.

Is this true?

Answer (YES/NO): NO